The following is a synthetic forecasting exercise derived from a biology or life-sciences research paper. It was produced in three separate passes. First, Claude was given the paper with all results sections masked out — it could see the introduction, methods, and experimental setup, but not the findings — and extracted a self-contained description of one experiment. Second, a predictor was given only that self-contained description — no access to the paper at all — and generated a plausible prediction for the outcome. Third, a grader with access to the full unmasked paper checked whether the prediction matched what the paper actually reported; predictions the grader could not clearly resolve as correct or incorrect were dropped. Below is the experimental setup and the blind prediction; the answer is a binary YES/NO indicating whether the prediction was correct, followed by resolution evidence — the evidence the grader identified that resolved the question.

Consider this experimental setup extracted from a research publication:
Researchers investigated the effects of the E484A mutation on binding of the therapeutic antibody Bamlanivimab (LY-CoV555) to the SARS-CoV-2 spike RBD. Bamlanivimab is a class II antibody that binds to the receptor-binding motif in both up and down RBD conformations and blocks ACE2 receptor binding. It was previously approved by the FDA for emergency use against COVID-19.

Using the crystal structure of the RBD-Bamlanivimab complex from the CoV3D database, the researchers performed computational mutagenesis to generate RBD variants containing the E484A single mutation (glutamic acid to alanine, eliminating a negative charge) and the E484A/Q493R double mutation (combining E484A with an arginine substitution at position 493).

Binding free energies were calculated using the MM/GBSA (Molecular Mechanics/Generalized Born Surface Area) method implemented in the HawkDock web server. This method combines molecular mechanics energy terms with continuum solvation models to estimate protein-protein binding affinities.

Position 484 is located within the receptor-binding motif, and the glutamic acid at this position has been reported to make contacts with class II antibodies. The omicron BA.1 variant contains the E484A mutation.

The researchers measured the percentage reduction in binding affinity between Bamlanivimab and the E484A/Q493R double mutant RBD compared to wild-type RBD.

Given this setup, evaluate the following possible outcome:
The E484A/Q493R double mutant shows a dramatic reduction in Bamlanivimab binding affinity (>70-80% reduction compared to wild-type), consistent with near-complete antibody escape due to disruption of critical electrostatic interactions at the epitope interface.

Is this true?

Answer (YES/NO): NO